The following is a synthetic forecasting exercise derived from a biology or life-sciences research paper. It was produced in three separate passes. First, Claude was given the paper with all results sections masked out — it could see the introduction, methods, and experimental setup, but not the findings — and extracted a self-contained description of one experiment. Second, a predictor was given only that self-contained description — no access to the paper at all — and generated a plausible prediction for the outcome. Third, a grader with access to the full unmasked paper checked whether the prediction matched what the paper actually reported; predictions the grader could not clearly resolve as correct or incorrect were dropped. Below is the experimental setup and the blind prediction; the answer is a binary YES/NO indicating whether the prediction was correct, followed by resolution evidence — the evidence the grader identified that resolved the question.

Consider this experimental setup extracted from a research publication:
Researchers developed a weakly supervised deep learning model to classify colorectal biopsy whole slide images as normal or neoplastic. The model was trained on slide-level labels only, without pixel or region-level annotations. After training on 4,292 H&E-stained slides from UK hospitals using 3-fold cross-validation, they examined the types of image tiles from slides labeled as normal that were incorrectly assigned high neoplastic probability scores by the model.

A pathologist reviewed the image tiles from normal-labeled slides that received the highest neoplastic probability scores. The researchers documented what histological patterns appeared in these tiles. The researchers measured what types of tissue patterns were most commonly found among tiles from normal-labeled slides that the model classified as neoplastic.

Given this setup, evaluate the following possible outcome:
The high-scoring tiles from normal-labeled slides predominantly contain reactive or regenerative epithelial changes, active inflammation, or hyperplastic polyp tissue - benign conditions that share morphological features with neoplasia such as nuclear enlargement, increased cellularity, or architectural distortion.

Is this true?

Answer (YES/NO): NO